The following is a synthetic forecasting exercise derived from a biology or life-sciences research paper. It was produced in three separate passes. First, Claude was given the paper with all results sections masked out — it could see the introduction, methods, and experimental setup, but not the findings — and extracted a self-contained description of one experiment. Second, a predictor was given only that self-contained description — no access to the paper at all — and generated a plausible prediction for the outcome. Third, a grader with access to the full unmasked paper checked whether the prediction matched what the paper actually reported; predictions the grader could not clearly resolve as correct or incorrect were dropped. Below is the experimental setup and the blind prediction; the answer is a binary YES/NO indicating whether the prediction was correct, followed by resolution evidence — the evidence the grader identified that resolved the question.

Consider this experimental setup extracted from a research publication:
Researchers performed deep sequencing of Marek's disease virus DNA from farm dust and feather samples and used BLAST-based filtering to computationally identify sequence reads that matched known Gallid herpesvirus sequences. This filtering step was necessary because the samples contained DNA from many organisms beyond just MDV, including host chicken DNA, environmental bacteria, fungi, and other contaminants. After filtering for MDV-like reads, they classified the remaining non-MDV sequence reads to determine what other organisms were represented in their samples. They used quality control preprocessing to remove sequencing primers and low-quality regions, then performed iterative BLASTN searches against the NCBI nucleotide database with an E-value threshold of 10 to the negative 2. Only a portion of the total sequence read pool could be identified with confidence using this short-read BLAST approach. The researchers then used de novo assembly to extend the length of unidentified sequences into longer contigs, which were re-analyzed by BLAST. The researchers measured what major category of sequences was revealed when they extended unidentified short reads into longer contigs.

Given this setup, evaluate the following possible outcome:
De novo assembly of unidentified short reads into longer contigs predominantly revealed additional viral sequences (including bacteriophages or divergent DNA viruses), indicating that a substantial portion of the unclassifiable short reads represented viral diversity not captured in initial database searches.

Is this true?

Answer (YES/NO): NO